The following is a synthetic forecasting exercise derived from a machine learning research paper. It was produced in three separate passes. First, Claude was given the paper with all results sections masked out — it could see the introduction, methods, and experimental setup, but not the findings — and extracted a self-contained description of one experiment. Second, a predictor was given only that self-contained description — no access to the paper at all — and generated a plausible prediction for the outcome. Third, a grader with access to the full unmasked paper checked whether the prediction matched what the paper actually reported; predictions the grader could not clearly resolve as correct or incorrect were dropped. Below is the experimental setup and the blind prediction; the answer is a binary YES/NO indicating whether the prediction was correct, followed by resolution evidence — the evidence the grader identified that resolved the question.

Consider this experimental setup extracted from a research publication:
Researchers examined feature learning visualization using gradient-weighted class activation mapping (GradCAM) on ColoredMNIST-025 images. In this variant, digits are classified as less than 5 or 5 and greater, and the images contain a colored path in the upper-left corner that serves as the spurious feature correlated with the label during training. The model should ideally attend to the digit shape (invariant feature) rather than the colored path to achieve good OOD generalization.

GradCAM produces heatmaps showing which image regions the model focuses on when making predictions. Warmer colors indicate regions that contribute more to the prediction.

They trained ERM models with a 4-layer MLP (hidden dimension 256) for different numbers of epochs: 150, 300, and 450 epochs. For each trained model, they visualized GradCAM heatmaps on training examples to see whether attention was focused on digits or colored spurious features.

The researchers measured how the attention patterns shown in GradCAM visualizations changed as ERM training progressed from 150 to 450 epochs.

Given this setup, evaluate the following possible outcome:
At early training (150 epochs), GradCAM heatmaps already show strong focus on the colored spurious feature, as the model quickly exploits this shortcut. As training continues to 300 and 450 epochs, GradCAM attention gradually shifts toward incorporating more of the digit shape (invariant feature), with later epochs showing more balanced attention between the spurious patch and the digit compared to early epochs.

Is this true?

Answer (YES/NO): NO